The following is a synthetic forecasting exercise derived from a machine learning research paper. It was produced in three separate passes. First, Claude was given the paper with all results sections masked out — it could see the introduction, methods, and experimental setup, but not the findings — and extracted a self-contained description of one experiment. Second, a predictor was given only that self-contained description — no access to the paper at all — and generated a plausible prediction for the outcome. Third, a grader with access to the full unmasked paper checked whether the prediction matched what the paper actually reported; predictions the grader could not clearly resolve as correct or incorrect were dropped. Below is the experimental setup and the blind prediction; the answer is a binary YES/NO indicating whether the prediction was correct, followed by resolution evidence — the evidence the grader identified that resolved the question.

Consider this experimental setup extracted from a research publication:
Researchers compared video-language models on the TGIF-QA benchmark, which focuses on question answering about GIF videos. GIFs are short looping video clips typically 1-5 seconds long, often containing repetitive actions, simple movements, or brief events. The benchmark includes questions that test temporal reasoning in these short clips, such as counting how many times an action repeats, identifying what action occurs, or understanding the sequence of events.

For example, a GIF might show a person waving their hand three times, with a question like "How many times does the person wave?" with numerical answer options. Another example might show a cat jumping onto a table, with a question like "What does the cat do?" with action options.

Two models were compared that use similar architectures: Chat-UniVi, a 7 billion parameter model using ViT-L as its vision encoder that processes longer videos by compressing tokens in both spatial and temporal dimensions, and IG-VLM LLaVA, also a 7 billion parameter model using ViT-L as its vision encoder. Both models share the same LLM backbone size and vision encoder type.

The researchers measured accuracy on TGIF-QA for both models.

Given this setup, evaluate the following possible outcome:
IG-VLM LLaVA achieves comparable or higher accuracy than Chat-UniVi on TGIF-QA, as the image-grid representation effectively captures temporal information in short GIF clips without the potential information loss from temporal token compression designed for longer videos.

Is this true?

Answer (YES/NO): YES